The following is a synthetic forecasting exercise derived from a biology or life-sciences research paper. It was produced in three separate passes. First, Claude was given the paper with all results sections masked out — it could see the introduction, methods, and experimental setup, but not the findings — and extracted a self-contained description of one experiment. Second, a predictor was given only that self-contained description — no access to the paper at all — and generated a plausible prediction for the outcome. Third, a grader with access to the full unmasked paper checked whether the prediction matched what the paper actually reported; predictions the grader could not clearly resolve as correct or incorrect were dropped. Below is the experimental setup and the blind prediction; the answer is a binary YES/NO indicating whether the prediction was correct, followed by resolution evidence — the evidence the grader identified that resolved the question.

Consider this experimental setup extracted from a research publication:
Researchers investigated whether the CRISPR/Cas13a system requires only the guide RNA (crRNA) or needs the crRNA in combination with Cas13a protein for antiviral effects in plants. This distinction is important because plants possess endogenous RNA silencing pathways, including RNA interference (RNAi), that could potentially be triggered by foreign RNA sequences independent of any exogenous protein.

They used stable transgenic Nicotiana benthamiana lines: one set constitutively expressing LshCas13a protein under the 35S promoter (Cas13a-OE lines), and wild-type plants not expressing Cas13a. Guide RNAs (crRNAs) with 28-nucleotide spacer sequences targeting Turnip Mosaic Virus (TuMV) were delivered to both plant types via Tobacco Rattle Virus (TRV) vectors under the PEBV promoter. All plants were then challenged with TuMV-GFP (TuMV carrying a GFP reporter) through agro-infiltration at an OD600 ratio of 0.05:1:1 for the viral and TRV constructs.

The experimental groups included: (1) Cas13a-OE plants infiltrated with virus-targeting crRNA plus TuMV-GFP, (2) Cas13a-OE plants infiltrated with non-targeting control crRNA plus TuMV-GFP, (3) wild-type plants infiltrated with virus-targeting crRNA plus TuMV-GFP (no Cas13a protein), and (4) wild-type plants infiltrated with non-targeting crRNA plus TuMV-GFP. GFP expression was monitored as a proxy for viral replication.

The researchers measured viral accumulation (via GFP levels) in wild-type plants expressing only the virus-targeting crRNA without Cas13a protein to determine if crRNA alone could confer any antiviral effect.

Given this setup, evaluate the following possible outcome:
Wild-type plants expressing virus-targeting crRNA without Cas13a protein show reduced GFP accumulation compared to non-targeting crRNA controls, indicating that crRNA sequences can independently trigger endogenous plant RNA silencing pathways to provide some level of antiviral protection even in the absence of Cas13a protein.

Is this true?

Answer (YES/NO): NO